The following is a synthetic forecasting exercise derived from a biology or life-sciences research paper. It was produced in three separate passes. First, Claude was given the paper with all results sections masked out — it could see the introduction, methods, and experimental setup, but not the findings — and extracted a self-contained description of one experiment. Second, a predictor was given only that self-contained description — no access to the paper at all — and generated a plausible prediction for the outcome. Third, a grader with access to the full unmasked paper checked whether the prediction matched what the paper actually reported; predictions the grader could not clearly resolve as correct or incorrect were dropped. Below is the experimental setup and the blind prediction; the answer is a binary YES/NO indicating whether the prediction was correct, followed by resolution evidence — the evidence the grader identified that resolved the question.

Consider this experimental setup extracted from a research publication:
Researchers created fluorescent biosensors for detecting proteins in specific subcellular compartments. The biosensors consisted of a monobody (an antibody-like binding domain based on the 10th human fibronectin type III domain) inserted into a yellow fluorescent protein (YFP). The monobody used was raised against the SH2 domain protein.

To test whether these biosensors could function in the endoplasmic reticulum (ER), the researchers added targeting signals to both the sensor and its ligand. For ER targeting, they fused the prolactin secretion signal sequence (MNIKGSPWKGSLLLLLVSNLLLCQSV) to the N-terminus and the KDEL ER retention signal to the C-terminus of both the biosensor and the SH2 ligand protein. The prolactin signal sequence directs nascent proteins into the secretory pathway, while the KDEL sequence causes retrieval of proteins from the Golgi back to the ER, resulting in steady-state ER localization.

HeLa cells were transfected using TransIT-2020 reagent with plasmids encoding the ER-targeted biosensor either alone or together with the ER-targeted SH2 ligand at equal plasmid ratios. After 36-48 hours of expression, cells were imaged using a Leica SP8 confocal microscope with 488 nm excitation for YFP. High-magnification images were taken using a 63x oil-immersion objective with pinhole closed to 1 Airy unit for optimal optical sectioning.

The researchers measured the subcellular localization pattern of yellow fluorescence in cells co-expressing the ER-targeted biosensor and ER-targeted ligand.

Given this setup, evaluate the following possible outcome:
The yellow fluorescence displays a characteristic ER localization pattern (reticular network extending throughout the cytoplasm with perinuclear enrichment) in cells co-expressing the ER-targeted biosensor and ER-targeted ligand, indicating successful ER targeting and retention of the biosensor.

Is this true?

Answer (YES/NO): YES